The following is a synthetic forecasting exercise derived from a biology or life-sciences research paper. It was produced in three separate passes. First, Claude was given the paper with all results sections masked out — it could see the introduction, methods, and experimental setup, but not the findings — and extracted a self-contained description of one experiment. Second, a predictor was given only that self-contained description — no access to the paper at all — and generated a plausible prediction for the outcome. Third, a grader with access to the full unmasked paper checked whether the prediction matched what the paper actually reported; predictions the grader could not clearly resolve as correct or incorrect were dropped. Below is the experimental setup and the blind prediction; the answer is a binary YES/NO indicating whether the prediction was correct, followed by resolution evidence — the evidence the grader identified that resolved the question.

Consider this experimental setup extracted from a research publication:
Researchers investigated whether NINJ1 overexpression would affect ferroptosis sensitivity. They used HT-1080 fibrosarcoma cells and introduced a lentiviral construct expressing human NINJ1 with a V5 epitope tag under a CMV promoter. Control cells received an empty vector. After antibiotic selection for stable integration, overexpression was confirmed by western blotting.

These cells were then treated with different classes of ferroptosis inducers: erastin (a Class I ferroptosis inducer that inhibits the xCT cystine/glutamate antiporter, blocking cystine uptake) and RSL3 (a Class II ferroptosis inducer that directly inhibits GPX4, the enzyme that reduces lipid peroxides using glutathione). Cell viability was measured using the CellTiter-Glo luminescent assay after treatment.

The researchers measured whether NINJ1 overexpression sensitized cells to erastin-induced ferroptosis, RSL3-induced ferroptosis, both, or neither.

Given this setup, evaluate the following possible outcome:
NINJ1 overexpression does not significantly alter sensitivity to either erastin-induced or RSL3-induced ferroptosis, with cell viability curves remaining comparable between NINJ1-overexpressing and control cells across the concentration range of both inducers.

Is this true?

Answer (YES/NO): NO